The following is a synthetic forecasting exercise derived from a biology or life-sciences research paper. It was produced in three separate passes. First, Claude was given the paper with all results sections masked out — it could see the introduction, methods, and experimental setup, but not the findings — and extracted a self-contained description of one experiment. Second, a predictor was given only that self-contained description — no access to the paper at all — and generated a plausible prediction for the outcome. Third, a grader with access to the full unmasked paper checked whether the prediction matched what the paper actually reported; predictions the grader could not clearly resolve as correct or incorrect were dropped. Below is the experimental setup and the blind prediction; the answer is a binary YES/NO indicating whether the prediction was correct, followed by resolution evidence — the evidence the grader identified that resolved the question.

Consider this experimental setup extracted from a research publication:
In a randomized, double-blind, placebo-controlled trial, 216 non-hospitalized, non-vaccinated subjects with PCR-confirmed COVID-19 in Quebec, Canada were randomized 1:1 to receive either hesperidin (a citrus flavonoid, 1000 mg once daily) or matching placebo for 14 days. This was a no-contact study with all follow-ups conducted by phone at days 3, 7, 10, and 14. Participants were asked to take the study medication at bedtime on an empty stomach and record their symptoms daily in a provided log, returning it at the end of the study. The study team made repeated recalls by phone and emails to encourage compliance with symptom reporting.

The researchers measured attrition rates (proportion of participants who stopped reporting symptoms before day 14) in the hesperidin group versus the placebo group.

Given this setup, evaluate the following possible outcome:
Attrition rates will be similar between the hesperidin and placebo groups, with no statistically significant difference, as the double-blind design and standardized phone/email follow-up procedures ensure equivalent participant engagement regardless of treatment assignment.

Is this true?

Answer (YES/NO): NO